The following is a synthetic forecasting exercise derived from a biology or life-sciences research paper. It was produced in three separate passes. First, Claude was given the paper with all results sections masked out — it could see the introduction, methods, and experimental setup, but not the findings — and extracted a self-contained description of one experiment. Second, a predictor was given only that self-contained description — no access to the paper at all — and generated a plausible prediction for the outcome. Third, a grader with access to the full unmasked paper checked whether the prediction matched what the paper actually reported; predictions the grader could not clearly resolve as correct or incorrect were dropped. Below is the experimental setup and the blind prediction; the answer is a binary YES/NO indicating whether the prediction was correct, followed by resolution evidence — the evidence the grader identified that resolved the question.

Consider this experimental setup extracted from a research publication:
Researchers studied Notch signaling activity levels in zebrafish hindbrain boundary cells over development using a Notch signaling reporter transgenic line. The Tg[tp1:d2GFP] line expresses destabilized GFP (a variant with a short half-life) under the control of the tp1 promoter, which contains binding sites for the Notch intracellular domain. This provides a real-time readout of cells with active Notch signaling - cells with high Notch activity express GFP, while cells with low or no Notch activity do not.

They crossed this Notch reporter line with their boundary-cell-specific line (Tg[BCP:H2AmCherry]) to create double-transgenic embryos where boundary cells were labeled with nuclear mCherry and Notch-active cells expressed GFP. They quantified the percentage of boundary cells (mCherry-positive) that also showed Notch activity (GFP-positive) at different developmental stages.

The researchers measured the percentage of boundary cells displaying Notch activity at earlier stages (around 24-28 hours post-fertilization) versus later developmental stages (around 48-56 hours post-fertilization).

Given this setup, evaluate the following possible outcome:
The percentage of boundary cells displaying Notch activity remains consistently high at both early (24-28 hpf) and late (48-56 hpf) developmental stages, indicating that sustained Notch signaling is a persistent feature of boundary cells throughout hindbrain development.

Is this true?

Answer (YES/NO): NO